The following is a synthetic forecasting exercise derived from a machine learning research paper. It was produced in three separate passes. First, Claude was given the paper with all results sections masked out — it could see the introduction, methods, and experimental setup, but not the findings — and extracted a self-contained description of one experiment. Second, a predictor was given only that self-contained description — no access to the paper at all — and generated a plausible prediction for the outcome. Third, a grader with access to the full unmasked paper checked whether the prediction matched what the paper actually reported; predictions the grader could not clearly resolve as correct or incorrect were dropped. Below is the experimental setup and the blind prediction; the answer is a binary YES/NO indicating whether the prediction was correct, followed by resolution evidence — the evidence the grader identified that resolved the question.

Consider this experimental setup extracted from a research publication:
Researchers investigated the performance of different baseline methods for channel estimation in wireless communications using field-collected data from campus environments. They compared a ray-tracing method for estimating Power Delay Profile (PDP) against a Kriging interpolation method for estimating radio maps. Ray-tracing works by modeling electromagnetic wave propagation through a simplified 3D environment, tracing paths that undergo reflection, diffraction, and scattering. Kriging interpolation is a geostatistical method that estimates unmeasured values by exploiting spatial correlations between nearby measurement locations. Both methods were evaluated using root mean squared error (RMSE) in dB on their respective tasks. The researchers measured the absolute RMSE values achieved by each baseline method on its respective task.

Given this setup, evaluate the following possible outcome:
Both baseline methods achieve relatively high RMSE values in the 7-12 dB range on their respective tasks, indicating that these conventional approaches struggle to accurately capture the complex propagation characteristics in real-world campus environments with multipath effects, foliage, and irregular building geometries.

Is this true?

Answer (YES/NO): NO